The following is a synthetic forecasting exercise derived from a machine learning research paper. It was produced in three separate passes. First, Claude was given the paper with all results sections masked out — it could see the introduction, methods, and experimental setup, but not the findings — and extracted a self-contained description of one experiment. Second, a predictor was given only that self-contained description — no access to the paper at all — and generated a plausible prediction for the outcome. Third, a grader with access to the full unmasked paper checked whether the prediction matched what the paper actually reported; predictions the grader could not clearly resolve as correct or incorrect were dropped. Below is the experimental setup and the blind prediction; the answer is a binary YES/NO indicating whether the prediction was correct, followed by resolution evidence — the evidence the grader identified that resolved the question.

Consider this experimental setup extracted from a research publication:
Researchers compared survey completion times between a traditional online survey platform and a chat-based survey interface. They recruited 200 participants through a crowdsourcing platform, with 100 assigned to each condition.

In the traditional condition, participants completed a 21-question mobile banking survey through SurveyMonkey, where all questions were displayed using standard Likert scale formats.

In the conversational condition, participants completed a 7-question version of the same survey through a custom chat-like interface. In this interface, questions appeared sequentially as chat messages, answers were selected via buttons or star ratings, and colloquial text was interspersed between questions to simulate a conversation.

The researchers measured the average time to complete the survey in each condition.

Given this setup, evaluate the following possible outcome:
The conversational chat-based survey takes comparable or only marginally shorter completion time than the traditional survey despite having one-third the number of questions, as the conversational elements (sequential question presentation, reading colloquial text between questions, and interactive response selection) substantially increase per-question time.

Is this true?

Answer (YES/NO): NO